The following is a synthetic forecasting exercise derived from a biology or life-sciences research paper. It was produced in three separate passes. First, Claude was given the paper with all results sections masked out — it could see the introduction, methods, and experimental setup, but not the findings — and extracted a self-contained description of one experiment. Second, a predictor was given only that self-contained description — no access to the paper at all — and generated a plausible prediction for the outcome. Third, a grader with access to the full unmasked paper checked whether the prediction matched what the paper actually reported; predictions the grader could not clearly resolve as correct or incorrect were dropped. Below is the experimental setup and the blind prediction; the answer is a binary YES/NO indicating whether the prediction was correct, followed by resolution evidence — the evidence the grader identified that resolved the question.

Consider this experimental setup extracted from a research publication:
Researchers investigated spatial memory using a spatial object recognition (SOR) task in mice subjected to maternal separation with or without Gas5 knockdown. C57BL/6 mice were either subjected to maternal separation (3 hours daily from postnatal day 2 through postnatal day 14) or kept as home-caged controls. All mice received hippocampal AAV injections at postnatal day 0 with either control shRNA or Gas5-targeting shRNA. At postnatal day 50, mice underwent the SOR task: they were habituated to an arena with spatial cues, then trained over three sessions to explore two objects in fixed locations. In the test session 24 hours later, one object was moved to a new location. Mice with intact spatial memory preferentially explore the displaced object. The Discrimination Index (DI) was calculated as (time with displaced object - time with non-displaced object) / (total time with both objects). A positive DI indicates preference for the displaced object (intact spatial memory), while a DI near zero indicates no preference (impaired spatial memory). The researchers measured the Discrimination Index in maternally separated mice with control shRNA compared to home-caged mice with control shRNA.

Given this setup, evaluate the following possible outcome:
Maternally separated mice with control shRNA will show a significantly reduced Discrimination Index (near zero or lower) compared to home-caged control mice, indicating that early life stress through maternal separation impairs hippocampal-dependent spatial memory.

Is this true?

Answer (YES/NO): YES